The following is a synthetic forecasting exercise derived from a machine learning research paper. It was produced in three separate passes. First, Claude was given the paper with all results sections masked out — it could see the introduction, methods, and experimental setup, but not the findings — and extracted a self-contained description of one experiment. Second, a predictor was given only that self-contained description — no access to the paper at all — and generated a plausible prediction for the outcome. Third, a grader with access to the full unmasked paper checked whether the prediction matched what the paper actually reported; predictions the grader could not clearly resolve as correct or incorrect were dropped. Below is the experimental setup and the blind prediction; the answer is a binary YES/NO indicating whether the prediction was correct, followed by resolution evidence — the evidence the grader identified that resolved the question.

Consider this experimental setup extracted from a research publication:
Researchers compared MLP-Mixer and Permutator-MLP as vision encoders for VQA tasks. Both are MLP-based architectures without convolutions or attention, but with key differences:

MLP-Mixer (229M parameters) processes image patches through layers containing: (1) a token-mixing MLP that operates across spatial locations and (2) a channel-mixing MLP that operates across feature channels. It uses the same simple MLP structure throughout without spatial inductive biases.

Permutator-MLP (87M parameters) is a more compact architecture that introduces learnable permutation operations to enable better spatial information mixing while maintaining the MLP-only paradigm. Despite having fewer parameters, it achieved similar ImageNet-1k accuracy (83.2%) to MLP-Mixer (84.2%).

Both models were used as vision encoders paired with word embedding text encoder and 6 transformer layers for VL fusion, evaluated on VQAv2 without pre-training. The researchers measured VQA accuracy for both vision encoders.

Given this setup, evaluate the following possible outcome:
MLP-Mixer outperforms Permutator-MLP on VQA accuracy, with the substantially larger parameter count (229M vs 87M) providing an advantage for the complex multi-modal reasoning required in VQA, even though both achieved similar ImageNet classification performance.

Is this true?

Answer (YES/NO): NO